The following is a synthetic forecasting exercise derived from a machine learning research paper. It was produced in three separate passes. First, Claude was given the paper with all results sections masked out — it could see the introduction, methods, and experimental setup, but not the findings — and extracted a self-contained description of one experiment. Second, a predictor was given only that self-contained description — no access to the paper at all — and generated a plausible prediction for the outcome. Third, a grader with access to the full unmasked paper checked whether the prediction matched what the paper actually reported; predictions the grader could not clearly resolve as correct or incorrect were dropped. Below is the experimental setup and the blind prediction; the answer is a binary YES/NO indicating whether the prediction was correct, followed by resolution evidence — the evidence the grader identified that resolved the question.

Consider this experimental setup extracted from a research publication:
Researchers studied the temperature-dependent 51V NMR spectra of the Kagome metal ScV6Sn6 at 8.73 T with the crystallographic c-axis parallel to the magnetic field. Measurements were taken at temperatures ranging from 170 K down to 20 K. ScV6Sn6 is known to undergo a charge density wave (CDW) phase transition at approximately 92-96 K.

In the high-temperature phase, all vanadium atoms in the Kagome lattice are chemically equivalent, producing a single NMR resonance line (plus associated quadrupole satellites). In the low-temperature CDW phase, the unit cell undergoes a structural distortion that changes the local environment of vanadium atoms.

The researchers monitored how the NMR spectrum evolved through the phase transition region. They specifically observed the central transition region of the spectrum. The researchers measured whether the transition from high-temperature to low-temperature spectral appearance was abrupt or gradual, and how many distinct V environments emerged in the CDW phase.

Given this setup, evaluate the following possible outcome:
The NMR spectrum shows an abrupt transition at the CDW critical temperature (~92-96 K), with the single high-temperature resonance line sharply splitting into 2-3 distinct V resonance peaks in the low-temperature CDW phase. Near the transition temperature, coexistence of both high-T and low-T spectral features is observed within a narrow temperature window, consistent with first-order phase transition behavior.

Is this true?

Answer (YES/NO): NO